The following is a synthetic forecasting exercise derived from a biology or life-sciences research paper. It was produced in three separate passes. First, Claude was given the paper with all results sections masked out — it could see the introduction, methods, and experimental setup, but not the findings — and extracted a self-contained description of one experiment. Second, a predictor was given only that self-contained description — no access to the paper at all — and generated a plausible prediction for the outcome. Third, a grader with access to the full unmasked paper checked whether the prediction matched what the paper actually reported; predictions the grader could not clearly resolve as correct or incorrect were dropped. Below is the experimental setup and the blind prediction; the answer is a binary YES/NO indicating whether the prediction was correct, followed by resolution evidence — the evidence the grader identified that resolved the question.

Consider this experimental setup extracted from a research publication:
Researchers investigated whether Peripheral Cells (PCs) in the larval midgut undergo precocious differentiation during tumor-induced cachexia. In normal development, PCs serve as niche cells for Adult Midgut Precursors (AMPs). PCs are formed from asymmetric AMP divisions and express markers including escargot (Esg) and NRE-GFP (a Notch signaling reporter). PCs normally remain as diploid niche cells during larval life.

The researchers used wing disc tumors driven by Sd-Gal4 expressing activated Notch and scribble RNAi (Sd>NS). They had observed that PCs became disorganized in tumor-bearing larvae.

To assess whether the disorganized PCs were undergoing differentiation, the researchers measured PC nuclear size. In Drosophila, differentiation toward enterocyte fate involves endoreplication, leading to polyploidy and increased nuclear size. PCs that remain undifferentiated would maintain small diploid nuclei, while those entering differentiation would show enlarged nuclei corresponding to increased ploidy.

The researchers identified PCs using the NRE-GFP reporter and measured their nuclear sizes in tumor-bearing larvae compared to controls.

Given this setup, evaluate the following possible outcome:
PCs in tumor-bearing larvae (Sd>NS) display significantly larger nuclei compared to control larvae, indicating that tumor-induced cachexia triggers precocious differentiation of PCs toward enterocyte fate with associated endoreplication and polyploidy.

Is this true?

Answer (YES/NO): YES